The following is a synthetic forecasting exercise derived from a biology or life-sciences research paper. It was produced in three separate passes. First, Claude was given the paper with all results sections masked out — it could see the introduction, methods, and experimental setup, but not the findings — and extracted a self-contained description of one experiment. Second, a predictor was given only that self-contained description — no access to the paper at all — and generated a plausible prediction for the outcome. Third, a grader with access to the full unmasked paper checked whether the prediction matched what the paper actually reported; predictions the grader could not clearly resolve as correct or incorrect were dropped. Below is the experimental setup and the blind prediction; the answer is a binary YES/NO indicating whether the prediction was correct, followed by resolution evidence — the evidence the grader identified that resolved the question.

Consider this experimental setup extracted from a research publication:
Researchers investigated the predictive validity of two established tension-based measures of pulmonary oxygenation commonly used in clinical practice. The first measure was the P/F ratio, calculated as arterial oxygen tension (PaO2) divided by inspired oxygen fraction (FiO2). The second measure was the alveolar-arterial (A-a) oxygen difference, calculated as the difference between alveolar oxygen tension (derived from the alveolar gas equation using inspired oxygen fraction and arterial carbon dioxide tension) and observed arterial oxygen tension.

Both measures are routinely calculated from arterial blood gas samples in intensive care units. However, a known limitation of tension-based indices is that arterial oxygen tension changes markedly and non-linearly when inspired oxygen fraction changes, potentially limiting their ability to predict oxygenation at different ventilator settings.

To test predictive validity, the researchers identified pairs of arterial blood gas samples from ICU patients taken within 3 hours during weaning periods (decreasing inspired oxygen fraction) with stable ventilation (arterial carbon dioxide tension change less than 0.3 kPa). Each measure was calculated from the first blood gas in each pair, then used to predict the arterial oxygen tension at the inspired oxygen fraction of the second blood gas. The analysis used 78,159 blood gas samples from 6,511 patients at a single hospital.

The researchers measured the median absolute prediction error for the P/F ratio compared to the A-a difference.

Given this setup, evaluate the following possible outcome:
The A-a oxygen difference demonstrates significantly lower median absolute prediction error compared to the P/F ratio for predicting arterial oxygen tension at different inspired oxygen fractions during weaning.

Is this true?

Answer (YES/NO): NO